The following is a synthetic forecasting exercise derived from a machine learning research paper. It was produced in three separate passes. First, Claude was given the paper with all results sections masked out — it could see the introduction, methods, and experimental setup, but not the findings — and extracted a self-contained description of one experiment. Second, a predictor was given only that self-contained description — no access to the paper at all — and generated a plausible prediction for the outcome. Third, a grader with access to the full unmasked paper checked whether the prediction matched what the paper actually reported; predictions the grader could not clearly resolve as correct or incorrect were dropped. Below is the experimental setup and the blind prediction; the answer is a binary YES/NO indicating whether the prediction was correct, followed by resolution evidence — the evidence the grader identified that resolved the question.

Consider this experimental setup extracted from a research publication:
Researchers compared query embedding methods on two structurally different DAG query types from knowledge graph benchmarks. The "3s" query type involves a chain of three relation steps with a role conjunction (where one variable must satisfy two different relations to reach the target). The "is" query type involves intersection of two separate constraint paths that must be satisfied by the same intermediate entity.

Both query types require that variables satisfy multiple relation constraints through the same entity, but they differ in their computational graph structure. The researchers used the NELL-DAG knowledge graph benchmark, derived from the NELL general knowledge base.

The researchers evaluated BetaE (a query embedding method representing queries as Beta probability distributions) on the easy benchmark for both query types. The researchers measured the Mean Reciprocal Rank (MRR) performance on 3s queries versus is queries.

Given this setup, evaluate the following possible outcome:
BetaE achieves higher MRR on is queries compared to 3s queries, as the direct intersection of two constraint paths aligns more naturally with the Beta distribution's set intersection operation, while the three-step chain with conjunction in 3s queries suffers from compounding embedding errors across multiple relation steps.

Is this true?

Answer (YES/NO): NO